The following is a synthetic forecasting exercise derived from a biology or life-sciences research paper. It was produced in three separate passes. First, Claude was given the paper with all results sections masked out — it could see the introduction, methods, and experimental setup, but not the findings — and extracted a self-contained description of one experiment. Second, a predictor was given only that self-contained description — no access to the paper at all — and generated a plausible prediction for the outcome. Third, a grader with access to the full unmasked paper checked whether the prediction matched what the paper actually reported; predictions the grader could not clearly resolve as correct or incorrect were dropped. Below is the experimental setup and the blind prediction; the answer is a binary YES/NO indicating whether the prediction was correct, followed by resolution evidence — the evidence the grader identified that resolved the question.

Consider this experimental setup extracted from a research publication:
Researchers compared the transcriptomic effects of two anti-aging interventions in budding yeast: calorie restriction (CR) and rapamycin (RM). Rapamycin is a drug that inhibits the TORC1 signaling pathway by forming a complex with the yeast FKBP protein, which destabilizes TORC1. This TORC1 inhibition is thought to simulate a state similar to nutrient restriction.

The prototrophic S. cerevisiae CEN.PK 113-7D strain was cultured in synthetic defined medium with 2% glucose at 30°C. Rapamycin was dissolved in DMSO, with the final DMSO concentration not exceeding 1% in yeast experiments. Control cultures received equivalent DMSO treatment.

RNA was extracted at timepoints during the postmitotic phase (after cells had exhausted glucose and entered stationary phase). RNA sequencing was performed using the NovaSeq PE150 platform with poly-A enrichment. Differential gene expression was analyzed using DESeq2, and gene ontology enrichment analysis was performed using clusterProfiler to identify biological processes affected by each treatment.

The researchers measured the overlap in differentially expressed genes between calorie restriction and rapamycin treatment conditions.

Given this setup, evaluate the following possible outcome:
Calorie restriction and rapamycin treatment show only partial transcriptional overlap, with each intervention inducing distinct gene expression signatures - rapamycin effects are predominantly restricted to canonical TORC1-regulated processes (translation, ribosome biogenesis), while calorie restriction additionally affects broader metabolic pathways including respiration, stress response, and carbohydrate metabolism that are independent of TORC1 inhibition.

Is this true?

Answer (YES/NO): NO